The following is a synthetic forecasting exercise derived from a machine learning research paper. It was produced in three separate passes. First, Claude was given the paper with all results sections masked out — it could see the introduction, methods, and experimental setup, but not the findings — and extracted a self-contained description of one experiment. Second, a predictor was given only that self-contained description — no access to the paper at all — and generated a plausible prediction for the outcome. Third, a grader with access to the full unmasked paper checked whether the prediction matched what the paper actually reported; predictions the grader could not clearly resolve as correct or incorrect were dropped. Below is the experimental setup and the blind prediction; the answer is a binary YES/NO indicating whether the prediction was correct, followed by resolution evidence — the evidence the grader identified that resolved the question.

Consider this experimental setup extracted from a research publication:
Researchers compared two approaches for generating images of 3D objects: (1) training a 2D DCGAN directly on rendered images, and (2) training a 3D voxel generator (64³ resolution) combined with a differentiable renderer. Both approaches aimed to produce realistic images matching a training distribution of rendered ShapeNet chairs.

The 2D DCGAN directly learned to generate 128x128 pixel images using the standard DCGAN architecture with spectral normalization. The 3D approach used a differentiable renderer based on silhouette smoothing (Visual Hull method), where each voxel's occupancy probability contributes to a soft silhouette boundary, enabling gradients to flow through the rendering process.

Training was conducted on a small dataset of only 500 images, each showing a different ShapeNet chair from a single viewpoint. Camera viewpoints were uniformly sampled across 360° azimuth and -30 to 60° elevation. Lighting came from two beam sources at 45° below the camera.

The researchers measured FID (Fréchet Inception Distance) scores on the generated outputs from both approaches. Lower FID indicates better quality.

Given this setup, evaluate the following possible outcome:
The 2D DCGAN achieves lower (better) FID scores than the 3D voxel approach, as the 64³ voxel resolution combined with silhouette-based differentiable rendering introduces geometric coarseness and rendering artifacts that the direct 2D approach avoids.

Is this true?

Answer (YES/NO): NO